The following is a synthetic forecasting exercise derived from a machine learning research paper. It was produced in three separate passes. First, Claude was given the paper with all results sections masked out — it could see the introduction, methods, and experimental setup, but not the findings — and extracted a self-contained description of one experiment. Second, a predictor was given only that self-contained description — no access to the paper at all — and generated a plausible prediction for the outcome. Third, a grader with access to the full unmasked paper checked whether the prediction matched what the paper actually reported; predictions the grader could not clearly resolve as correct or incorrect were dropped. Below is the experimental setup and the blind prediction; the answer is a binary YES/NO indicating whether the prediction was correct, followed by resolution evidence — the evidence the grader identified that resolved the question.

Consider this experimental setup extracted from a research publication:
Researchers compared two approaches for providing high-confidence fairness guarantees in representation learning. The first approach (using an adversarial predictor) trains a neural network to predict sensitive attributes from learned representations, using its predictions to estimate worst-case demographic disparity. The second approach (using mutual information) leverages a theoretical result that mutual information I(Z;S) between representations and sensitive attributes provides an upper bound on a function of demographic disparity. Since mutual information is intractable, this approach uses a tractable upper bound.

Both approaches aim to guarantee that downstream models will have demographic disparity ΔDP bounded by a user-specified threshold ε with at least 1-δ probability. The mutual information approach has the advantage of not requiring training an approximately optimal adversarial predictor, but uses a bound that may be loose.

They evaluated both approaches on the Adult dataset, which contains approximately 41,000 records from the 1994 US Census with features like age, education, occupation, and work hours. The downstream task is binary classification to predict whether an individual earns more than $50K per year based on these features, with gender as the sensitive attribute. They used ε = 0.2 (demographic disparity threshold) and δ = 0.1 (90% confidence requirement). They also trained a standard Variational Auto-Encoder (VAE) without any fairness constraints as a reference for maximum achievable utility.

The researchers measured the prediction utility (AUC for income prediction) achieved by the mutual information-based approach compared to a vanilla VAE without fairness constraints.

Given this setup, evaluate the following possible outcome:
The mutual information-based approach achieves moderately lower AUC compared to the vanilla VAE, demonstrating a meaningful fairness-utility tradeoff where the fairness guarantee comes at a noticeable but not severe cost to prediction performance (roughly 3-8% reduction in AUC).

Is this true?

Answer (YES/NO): NO